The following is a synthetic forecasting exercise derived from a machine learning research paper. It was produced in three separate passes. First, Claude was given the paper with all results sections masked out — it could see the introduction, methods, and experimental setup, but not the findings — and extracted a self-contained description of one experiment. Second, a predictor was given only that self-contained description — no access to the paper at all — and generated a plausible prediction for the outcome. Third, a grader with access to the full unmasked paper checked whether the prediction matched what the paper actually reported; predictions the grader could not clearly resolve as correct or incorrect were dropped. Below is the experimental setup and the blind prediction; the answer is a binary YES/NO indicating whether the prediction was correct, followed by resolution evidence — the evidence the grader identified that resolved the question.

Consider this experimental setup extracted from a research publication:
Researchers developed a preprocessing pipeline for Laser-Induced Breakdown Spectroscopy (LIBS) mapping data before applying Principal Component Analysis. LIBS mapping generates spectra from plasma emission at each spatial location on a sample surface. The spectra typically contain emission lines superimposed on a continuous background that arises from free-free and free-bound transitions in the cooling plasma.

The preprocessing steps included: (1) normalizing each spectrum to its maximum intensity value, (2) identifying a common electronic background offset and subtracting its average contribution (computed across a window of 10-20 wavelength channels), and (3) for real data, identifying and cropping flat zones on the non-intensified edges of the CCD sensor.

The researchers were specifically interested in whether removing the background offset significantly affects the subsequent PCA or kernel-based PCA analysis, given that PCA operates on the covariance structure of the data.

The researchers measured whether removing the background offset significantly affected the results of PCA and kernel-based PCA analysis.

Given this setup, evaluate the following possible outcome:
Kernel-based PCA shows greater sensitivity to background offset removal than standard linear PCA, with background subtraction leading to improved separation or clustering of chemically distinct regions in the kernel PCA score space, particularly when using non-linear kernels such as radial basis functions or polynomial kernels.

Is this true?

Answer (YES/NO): NO